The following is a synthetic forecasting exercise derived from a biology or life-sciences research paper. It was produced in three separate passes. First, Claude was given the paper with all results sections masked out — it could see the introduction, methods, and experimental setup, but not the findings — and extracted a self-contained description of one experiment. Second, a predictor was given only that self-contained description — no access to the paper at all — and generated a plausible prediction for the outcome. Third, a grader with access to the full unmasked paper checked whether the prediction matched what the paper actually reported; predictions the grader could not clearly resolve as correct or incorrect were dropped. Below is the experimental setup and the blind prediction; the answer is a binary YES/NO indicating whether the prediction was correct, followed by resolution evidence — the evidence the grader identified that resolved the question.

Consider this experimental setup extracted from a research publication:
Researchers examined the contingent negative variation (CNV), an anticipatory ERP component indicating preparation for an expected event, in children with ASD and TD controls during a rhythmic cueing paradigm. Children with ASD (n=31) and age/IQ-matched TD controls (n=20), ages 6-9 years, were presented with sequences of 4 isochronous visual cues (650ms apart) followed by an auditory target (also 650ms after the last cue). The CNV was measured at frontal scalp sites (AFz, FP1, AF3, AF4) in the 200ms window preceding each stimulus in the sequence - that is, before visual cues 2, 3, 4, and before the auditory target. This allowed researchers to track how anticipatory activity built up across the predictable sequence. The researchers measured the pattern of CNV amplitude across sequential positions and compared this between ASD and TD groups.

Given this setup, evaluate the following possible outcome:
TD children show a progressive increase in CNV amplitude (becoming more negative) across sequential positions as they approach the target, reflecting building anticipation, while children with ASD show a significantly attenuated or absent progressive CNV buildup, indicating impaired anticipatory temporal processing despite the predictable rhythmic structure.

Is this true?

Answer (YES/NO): YES